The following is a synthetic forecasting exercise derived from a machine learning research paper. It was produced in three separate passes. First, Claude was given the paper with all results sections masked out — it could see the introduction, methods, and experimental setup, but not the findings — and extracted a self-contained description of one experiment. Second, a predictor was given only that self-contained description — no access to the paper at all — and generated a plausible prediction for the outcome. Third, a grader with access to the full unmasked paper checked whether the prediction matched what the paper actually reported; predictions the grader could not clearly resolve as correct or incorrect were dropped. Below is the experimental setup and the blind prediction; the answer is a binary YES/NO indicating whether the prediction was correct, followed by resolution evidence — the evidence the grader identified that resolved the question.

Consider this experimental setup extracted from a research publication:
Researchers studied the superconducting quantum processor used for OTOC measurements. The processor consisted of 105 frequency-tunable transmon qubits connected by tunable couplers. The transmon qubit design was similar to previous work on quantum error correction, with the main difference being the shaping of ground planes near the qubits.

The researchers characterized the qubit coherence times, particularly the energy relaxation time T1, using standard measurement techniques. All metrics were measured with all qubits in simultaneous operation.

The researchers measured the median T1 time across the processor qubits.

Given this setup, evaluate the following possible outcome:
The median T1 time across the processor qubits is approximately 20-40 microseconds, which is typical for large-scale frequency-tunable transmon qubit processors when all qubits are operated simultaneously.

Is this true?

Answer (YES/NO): NO